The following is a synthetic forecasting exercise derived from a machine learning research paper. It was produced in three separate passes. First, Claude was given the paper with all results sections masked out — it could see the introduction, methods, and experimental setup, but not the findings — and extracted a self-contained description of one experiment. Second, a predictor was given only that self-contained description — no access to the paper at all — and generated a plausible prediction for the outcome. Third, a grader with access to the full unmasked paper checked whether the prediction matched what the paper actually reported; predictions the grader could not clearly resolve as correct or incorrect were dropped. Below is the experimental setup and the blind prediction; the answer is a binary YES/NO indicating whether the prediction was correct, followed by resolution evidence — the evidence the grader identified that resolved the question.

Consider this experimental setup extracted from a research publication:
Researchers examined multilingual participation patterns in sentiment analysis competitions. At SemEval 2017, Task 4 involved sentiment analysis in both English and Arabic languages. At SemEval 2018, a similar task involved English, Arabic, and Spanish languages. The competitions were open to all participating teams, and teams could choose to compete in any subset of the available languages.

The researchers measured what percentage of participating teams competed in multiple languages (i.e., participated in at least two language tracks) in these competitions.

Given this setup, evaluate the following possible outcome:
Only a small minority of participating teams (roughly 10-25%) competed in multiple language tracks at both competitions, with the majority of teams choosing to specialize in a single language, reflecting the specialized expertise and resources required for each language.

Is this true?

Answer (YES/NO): NO